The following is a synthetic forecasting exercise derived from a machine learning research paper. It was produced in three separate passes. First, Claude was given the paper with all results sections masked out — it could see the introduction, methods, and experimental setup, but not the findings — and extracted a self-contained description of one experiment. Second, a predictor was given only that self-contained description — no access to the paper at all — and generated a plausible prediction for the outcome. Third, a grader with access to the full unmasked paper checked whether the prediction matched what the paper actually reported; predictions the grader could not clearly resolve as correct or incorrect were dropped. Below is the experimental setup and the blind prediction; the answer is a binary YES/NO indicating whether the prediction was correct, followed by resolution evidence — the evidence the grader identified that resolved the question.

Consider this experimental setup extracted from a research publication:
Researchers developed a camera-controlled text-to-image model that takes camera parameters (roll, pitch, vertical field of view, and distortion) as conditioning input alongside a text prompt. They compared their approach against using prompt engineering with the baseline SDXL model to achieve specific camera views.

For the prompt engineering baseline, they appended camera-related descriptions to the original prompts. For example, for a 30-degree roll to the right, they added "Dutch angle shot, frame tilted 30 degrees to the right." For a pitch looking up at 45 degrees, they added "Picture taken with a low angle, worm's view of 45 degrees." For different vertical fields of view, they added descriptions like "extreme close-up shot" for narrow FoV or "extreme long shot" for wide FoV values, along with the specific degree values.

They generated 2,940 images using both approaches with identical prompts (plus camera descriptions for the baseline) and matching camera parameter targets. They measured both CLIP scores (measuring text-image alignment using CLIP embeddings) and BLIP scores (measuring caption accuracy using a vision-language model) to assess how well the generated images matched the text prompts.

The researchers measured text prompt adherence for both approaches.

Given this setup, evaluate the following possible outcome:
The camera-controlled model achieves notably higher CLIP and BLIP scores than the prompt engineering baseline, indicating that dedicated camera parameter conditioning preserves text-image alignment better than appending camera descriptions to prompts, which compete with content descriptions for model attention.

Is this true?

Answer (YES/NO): NO